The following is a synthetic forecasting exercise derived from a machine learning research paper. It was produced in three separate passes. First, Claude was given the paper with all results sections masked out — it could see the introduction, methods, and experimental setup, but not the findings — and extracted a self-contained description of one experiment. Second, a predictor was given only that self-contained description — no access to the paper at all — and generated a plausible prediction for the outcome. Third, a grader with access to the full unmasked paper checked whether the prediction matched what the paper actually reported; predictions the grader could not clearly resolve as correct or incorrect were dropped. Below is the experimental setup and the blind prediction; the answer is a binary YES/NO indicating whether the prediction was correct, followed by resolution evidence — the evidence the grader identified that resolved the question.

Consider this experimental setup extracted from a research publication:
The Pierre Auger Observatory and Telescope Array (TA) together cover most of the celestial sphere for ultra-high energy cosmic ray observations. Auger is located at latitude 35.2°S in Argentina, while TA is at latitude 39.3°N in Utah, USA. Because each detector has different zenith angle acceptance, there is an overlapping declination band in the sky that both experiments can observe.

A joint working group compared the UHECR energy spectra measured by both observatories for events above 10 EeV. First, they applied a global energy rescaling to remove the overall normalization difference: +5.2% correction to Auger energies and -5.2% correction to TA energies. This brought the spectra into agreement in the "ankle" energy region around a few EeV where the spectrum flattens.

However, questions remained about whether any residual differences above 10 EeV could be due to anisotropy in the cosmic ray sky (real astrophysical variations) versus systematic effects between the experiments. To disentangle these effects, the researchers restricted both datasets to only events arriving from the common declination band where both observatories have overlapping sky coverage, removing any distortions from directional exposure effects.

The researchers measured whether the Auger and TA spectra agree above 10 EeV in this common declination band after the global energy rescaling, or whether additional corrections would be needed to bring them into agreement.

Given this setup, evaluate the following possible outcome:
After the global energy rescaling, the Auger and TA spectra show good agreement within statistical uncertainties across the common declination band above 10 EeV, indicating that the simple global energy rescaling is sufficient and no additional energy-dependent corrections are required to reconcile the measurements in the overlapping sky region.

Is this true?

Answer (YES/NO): NO